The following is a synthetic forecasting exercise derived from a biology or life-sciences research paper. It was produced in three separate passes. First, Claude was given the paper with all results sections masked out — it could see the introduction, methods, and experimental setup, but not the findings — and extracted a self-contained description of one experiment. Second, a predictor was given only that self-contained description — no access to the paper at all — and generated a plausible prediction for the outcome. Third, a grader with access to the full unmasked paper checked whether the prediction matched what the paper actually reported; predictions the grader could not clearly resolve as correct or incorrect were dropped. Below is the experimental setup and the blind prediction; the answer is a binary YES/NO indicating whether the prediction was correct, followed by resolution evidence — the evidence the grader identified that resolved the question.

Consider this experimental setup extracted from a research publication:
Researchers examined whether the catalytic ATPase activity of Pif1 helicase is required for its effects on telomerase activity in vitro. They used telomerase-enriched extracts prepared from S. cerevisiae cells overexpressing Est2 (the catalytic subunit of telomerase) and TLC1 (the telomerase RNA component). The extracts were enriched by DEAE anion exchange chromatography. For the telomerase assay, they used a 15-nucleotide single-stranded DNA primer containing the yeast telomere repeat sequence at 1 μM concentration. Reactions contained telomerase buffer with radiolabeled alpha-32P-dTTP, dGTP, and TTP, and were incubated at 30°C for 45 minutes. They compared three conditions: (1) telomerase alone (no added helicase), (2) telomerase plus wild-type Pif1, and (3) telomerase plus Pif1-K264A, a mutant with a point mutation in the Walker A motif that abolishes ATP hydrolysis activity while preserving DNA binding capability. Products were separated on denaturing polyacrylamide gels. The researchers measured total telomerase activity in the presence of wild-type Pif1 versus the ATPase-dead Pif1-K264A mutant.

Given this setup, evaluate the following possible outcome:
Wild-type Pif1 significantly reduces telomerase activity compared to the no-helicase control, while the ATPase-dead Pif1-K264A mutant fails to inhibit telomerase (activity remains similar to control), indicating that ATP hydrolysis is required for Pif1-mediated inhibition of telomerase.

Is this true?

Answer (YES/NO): NO